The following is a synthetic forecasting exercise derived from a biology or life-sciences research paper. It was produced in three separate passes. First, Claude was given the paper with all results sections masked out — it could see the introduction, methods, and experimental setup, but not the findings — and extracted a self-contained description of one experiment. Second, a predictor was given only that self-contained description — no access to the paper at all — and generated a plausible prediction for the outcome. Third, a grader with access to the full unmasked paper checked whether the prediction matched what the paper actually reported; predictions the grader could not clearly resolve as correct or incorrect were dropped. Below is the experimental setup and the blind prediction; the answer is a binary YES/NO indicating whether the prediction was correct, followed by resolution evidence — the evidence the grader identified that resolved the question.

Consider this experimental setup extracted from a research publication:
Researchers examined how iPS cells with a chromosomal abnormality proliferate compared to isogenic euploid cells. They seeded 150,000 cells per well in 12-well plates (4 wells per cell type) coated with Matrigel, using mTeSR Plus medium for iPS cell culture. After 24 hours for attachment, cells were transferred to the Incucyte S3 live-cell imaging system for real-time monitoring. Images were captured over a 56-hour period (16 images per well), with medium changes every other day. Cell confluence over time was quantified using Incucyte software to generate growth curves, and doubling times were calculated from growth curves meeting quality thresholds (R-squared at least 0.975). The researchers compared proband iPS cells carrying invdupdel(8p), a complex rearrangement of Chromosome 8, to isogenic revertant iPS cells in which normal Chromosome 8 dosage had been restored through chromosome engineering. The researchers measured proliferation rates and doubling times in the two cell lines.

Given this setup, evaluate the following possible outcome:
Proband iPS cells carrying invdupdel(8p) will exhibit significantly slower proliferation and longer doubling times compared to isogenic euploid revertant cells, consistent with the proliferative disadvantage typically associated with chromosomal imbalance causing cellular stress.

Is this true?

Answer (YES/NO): NO